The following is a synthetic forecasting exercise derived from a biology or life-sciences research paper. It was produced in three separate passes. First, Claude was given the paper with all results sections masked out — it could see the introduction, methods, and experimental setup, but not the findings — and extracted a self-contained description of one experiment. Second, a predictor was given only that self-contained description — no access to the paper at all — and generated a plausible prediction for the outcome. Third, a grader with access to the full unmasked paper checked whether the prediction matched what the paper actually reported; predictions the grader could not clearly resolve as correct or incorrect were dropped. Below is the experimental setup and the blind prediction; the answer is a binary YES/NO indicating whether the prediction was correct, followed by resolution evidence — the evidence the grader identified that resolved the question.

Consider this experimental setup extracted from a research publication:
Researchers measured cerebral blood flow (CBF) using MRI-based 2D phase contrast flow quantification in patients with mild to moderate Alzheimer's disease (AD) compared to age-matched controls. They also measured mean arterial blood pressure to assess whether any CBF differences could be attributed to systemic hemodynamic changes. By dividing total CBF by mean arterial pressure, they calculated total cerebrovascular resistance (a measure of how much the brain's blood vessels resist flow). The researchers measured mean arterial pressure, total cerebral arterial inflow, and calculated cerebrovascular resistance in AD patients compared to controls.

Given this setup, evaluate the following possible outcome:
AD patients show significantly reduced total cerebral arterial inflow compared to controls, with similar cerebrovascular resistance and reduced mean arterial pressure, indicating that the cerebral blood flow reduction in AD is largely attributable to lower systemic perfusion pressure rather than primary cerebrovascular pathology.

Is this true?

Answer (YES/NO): NO